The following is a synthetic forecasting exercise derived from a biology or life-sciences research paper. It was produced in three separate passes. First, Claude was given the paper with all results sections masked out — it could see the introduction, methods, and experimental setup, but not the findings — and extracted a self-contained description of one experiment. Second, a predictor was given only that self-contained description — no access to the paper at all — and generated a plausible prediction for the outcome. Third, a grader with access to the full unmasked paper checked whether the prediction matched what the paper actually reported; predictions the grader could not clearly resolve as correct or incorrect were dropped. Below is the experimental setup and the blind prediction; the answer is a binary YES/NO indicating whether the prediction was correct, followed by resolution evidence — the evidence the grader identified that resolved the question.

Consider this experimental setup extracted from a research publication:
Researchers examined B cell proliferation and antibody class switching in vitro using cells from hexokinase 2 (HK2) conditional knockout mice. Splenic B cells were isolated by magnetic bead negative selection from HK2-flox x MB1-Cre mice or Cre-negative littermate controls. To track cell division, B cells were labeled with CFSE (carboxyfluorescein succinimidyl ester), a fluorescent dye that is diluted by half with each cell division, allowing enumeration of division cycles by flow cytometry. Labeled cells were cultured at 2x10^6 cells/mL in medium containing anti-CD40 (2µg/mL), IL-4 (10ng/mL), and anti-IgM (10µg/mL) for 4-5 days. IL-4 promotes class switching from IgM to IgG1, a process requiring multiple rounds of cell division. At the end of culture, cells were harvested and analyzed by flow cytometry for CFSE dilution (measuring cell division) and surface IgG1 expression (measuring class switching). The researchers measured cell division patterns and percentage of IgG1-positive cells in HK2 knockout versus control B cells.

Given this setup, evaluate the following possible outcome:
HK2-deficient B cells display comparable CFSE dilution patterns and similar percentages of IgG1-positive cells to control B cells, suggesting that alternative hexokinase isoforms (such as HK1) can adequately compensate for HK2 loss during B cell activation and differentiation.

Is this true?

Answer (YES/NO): NO